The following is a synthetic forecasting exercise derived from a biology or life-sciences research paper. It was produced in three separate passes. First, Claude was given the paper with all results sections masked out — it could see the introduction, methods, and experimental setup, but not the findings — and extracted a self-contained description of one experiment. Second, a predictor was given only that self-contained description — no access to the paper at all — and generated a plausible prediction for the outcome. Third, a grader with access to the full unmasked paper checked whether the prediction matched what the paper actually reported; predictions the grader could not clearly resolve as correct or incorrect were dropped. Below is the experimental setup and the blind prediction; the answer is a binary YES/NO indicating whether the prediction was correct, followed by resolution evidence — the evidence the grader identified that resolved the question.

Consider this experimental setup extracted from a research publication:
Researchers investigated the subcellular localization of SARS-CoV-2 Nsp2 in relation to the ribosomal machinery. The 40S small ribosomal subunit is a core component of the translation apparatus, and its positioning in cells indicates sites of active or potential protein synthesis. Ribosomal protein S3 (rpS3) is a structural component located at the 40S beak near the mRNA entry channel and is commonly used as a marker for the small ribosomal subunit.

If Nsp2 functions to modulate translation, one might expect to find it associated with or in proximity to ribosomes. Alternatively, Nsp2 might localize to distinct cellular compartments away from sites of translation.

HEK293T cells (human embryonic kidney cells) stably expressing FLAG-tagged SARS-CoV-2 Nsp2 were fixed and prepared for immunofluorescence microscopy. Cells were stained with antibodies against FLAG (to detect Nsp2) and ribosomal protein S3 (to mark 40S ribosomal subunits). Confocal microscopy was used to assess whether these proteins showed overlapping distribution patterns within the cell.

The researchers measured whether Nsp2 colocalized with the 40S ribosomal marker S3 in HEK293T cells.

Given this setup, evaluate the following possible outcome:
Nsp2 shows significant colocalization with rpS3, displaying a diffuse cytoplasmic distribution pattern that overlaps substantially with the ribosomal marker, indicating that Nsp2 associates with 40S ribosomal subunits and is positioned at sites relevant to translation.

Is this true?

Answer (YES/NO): NO